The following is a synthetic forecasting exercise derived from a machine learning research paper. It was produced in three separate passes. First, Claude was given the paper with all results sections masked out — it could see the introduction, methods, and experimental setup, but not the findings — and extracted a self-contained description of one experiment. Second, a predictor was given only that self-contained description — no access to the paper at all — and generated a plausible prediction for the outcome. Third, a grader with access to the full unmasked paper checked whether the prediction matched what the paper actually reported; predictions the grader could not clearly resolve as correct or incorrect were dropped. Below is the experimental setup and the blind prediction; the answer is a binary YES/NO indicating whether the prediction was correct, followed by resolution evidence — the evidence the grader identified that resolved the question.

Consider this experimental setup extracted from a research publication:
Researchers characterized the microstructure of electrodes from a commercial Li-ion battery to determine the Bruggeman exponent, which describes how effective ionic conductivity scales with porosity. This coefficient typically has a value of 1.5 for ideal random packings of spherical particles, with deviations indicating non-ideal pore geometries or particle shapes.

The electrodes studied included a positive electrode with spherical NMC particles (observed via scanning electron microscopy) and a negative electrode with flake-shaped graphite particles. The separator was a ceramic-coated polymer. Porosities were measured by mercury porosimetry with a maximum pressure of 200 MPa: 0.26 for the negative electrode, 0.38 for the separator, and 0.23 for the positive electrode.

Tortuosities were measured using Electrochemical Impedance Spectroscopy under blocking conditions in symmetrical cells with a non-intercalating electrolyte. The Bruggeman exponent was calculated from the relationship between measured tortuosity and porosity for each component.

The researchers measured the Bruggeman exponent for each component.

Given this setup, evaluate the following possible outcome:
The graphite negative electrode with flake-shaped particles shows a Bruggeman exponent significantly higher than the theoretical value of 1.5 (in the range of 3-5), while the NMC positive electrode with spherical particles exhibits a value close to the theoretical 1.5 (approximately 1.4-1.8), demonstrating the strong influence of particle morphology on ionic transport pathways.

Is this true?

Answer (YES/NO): NO